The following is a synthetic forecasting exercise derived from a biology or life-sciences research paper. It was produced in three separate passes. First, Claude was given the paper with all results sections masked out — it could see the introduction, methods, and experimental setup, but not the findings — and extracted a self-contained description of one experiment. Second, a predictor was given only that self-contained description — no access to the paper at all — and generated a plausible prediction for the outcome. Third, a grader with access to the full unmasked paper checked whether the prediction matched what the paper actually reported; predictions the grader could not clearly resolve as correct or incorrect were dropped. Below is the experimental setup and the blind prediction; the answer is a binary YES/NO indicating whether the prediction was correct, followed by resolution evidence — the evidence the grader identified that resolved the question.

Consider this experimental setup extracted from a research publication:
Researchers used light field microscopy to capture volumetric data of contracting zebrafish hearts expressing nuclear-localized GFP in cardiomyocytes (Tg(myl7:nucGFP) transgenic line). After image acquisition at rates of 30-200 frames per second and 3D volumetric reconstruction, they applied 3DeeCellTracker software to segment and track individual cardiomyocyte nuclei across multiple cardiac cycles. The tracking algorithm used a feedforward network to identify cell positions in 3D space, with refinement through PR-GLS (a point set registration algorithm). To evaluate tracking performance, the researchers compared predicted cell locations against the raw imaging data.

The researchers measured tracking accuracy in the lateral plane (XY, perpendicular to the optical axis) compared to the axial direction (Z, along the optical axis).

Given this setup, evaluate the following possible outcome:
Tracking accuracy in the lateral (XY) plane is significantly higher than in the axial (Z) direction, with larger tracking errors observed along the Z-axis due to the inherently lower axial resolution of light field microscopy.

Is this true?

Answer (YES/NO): YES